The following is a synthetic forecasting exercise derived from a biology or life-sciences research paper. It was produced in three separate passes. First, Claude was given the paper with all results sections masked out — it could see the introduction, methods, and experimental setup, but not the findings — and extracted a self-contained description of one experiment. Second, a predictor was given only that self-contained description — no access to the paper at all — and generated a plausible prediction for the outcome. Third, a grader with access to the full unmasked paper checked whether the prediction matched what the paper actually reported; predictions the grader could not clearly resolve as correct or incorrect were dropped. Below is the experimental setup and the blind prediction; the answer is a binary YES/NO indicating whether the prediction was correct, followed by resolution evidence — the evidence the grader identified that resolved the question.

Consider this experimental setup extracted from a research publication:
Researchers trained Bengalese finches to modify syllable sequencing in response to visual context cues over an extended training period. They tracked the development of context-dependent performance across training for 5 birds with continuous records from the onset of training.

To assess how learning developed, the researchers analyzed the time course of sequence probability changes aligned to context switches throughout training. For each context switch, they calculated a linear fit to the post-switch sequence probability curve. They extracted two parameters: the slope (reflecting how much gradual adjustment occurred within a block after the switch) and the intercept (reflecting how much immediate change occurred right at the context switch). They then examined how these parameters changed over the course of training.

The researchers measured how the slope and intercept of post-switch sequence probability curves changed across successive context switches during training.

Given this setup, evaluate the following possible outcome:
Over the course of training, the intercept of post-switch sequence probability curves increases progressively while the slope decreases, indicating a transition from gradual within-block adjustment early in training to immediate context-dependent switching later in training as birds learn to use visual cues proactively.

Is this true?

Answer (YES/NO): NO